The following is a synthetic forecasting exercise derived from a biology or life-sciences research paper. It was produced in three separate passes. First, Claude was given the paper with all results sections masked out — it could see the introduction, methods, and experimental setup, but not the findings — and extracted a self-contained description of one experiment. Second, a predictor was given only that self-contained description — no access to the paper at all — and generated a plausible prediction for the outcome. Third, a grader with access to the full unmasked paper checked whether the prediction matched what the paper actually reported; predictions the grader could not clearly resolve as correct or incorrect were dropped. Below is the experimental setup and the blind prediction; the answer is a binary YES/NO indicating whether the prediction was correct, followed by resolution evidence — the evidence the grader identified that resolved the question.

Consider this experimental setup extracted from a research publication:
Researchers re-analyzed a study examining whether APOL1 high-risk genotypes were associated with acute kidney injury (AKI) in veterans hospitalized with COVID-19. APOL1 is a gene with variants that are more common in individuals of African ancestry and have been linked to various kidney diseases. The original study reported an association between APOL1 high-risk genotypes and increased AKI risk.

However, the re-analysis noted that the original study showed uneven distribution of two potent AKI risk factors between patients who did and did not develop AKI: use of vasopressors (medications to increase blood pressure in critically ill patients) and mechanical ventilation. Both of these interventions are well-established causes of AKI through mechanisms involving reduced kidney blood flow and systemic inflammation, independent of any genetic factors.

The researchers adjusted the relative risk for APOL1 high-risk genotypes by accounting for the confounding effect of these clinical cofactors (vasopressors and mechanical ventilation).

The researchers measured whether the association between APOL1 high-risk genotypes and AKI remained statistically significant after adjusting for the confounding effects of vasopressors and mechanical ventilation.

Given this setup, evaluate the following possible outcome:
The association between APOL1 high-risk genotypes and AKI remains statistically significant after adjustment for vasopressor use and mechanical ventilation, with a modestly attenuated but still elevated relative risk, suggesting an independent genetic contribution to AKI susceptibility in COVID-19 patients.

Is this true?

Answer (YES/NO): NO